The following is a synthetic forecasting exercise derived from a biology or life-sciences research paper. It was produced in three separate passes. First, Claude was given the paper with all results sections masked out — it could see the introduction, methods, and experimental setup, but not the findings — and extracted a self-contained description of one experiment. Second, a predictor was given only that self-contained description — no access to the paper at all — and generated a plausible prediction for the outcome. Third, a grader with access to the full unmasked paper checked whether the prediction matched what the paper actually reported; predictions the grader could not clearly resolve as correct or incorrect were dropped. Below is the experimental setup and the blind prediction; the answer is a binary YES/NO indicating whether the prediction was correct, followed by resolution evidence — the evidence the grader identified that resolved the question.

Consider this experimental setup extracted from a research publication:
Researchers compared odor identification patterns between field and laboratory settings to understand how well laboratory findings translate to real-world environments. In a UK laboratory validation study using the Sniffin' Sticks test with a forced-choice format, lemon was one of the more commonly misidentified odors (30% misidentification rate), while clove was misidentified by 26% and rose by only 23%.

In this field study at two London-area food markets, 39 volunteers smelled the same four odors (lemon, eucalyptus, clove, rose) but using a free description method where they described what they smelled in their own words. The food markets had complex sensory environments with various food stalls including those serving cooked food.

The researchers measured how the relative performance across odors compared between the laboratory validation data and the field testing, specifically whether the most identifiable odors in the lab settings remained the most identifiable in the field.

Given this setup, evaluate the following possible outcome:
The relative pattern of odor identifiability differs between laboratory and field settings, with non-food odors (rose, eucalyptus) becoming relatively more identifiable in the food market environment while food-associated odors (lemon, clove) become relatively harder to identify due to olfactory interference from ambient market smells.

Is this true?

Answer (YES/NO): NO